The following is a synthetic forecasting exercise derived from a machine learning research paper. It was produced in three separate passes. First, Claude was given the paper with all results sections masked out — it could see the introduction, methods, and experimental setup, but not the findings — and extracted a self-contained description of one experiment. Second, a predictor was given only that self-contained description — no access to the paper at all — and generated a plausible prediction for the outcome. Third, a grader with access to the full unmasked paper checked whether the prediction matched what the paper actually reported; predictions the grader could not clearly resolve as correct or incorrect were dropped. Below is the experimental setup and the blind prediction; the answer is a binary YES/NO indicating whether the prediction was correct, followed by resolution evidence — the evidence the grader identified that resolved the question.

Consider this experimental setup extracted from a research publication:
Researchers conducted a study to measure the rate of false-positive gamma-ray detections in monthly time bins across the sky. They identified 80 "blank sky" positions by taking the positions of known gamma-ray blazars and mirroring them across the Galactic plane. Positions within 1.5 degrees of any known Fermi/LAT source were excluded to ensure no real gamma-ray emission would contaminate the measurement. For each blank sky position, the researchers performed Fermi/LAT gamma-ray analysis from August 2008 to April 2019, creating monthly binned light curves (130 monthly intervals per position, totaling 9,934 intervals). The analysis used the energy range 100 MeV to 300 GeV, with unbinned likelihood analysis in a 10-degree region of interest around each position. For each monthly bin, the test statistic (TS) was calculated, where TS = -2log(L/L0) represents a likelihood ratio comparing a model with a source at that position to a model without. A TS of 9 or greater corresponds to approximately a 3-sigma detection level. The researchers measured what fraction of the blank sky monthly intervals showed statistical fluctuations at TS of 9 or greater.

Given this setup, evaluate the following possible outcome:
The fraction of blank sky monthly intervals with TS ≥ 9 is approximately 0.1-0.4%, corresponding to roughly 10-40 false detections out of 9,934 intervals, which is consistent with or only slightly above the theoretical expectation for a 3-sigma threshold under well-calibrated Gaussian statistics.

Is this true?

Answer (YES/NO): YES